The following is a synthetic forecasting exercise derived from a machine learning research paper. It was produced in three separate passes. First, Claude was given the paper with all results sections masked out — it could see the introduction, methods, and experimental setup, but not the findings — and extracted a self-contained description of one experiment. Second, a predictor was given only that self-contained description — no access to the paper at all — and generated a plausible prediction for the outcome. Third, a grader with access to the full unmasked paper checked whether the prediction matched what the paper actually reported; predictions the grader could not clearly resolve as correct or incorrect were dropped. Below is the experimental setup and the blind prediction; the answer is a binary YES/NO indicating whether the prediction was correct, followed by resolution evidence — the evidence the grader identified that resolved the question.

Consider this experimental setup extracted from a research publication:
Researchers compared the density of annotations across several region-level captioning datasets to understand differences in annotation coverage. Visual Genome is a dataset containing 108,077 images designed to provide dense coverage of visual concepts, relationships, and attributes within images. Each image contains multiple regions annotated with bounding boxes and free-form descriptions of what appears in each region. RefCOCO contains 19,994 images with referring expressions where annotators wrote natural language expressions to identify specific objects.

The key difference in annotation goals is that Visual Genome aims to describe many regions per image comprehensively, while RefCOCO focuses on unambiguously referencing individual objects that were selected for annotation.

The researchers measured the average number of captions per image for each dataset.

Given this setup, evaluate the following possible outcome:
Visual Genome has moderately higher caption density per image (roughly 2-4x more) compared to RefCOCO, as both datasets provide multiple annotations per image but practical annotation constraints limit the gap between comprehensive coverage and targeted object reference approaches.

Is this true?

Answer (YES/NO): NO